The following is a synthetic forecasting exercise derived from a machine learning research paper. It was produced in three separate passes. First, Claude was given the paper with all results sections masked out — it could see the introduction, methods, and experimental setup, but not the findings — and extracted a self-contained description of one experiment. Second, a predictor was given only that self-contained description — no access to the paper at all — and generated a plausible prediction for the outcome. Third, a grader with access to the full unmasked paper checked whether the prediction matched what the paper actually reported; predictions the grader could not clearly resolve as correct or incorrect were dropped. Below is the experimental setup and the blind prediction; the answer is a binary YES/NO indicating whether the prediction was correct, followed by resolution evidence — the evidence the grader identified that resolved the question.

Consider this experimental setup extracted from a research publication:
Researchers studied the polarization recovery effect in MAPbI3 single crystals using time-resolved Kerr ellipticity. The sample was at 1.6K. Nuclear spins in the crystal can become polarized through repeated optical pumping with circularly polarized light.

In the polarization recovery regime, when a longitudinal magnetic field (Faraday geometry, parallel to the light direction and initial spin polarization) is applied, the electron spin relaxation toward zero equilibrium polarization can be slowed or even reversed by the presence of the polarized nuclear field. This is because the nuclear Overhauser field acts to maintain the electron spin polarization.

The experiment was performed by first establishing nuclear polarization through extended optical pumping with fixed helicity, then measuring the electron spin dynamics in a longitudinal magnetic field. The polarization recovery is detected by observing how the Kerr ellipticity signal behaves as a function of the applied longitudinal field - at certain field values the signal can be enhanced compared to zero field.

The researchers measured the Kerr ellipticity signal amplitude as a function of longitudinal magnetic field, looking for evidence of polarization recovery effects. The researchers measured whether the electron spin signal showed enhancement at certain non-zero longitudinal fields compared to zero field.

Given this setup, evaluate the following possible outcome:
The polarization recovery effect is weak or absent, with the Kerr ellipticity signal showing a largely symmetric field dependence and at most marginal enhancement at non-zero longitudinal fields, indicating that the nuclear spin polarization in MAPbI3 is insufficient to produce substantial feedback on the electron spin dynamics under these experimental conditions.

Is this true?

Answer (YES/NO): NO